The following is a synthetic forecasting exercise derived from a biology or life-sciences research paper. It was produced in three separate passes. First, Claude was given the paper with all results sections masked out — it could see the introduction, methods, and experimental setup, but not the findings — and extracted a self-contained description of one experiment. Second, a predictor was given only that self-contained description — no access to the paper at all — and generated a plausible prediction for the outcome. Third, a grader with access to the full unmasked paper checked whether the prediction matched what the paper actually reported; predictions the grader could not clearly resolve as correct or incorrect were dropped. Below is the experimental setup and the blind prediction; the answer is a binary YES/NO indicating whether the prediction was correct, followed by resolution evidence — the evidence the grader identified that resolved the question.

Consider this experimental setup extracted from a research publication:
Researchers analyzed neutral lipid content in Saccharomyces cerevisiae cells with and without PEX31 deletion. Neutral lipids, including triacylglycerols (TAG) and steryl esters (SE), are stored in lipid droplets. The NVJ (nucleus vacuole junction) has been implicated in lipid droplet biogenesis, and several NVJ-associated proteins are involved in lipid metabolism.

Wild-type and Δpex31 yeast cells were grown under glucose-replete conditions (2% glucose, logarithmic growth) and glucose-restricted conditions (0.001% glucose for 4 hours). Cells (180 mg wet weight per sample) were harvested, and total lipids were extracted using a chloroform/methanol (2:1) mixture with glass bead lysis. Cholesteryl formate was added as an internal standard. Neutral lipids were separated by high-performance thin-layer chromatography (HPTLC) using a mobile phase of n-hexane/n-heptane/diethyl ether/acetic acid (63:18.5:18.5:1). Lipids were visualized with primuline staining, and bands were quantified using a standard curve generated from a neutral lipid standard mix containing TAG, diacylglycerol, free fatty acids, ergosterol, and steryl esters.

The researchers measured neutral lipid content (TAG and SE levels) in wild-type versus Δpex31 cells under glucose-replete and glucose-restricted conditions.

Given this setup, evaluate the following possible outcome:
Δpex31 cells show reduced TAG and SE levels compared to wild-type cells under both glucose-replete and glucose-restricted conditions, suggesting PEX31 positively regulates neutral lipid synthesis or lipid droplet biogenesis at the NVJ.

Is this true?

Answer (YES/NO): NO